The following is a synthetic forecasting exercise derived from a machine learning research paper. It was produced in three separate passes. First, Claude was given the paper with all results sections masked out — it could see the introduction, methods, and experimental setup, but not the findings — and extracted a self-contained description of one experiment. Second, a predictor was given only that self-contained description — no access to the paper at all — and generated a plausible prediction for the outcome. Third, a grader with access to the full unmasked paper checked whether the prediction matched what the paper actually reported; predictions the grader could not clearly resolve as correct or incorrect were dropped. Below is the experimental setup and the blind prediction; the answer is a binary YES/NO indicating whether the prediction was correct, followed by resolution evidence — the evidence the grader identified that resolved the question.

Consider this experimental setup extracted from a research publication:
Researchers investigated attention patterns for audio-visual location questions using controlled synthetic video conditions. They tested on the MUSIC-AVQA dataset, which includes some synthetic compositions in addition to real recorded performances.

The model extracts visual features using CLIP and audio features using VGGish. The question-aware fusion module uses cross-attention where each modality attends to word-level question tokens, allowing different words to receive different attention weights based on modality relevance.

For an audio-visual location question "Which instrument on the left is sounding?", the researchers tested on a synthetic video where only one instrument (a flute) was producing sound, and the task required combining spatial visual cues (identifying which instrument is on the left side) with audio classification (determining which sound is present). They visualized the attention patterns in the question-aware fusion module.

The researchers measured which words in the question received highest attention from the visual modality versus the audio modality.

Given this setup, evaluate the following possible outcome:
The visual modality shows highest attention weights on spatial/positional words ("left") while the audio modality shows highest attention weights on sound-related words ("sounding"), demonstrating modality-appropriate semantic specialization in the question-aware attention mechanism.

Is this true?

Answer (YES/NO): NO